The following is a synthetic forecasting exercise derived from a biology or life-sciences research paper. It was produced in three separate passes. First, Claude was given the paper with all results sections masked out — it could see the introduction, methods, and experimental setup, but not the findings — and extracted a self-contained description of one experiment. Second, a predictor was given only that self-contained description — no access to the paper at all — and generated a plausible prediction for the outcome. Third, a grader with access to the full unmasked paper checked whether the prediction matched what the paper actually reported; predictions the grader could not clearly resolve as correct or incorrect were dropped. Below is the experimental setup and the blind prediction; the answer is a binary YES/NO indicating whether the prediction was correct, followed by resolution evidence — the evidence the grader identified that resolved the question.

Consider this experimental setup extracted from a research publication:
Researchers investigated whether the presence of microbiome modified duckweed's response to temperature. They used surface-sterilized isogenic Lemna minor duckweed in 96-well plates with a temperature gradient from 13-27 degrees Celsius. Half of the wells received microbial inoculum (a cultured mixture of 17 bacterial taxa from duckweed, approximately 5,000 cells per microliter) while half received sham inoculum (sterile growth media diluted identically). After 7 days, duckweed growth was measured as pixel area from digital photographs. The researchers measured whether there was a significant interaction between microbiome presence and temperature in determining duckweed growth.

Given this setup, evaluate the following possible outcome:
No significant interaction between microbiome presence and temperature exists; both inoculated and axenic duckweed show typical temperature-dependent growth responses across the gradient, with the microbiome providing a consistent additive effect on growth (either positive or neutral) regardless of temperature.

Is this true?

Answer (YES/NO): NO